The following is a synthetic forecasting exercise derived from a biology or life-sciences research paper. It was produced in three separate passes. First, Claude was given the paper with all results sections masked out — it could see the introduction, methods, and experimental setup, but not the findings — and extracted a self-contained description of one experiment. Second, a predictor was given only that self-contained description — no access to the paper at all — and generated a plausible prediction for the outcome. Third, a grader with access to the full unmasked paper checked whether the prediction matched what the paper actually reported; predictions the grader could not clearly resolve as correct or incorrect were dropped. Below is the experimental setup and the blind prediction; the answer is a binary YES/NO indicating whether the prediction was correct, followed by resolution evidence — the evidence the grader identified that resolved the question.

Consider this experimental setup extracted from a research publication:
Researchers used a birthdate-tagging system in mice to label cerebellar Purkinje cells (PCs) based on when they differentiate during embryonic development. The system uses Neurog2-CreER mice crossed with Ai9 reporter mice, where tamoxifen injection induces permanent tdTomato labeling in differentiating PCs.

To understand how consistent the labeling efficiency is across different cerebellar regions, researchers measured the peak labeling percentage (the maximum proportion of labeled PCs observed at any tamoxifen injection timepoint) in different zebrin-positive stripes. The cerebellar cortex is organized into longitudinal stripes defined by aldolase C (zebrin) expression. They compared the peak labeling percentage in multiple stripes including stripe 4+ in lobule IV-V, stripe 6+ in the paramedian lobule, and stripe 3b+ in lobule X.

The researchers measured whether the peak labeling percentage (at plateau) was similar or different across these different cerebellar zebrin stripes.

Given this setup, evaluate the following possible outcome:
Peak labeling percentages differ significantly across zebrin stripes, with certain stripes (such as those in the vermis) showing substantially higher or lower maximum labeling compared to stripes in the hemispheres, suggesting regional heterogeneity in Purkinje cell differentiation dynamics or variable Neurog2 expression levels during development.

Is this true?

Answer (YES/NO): NO